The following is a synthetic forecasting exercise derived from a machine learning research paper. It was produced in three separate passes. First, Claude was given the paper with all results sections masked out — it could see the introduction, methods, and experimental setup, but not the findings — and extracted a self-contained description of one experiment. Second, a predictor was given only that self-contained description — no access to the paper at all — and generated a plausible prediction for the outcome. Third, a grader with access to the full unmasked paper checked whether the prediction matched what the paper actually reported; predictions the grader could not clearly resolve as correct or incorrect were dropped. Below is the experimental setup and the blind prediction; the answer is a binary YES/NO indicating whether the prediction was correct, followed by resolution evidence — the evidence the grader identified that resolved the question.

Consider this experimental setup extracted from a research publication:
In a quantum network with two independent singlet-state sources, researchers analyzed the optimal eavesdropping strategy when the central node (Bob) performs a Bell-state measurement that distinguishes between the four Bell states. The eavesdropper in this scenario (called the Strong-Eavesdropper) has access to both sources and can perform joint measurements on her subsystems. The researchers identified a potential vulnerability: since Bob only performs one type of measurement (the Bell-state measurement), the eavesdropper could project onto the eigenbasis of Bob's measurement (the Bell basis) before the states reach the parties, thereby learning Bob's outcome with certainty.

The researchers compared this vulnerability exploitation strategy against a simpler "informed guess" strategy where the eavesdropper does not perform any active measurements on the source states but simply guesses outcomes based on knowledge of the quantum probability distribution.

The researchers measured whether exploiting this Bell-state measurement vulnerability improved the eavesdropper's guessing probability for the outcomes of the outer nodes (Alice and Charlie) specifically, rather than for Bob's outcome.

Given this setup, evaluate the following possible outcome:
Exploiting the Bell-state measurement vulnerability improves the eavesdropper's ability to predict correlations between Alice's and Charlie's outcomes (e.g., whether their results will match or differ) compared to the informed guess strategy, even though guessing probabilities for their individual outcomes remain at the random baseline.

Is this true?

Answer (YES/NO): NO